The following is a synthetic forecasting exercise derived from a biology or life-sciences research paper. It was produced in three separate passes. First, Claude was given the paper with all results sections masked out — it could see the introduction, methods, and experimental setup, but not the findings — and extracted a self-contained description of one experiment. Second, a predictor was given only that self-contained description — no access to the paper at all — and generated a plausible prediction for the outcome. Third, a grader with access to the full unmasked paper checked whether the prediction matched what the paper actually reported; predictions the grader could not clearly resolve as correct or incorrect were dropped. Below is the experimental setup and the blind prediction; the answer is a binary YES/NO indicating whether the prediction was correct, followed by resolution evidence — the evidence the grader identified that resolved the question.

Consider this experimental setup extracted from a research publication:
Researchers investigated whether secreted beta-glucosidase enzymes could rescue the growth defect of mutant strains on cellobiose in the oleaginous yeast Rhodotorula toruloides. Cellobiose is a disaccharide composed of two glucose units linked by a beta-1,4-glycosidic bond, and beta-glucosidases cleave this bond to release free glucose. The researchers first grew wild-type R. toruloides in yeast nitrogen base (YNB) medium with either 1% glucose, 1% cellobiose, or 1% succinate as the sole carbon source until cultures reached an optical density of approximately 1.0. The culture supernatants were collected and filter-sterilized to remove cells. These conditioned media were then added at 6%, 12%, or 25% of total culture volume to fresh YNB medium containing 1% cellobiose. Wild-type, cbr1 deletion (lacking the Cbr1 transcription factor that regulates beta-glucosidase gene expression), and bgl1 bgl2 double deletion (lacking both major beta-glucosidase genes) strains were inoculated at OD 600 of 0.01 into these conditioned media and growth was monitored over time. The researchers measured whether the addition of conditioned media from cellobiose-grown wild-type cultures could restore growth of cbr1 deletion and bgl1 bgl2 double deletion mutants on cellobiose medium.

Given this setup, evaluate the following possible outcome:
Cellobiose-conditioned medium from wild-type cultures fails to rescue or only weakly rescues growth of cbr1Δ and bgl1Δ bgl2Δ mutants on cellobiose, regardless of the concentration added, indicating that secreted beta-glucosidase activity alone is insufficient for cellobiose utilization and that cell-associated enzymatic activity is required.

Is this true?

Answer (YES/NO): NO